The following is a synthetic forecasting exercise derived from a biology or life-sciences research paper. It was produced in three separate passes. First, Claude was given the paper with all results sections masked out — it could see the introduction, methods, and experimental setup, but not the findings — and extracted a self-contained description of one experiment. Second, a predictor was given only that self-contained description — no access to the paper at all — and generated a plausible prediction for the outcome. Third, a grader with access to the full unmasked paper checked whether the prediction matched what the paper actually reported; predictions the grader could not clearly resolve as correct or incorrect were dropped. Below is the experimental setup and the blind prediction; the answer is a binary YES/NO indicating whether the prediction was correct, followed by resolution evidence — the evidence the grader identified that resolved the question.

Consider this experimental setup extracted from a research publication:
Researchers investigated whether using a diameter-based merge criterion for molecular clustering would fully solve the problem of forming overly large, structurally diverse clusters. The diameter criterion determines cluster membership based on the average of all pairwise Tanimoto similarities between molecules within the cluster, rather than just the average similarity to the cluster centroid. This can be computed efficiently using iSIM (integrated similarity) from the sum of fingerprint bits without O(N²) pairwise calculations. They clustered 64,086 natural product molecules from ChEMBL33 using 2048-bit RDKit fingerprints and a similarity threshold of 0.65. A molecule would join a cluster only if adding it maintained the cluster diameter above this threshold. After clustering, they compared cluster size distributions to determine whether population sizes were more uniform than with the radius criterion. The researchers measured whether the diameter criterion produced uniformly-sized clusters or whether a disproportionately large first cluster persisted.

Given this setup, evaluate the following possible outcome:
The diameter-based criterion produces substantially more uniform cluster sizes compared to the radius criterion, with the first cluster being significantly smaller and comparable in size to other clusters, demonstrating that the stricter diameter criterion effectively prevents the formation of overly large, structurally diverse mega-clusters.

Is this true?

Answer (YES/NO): NO